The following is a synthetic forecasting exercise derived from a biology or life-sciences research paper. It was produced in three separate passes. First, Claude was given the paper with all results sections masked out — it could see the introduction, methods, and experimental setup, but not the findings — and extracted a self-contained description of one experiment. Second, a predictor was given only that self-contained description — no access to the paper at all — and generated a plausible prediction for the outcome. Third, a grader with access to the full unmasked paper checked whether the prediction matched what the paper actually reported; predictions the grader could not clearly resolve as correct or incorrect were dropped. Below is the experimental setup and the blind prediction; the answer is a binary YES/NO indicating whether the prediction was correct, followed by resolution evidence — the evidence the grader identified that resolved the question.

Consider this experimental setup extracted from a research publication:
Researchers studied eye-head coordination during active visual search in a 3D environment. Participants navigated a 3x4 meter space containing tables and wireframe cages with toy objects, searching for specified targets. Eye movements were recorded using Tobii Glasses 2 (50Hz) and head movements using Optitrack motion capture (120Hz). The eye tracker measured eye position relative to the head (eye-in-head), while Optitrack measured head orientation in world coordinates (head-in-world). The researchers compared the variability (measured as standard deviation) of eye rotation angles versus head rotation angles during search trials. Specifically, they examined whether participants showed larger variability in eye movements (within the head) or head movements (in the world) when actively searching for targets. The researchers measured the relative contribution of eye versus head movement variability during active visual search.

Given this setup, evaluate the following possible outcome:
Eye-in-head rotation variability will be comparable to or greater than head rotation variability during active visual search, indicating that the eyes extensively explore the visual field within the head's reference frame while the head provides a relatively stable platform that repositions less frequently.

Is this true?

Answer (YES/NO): NO